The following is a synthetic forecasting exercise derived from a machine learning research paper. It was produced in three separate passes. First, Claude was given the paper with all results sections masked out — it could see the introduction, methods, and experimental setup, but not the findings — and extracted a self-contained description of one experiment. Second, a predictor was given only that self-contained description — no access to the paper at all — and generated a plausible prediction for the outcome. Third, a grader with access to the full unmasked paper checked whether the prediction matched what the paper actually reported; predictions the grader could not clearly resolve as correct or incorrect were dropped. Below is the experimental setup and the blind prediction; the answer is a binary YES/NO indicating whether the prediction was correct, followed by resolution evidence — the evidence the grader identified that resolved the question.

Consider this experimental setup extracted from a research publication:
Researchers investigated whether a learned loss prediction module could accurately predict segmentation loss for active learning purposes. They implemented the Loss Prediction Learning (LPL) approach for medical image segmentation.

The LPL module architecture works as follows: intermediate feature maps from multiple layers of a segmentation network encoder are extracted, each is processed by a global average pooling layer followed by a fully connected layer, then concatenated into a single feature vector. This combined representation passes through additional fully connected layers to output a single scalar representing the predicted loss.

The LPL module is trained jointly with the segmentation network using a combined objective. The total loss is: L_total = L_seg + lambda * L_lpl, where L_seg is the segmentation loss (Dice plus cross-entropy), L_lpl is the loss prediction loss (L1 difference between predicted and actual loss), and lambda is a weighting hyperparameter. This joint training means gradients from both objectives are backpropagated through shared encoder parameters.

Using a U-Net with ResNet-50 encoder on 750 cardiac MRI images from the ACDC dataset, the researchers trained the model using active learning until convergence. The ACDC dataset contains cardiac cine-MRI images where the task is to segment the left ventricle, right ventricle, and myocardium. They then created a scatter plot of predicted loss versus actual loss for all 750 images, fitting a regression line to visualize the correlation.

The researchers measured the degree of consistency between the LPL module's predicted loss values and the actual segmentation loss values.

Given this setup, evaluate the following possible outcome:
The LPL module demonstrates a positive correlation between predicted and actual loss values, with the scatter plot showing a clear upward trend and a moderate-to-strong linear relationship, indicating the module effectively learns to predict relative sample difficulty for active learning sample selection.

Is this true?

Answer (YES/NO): NO